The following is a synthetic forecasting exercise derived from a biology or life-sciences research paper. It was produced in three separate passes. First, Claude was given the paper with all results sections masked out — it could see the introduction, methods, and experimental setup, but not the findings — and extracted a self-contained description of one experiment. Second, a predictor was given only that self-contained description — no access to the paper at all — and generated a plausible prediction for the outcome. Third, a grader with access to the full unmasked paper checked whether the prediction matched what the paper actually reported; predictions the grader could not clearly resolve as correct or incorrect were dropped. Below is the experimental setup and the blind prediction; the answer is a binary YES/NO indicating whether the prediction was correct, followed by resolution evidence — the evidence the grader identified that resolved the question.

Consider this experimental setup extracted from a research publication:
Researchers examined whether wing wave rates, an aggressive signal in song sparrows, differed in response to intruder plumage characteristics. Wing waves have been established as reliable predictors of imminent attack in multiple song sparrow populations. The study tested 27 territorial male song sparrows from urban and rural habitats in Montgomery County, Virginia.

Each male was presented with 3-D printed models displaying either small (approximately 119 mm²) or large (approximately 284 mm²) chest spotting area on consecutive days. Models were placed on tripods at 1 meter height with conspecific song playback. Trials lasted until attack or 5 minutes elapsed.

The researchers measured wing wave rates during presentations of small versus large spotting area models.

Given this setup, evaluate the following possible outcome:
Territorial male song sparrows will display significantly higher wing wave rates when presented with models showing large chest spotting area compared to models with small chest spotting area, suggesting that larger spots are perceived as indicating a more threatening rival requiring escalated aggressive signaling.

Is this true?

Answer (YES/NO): NO